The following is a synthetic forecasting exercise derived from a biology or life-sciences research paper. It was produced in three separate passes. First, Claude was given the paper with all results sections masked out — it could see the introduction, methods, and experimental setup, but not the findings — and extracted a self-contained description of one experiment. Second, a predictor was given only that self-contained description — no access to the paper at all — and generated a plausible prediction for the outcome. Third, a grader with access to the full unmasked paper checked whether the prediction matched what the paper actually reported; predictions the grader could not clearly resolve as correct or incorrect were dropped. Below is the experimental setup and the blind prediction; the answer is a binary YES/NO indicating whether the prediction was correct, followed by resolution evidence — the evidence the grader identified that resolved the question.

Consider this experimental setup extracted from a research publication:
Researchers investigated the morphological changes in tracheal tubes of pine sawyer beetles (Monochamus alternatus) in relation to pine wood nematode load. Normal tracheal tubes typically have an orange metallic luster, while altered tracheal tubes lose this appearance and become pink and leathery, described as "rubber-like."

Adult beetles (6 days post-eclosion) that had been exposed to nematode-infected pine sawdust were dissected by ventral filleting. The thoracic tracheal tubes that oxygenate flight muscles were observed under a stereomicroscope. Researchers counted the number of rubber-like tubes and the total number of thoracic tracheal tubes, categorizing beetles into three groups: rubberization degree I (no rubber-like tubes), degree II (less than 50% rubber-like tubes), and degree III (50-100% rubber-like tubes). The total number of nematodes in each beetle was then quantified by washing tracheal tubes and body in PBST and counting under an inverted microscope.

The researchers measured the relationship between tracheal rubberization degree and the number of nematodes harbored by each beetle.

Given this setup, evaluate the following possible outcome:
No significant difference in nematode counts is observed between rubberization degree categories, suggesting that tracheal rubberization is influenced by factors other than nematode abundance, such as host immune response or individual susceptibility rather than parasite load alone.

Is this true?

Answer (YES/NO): NO